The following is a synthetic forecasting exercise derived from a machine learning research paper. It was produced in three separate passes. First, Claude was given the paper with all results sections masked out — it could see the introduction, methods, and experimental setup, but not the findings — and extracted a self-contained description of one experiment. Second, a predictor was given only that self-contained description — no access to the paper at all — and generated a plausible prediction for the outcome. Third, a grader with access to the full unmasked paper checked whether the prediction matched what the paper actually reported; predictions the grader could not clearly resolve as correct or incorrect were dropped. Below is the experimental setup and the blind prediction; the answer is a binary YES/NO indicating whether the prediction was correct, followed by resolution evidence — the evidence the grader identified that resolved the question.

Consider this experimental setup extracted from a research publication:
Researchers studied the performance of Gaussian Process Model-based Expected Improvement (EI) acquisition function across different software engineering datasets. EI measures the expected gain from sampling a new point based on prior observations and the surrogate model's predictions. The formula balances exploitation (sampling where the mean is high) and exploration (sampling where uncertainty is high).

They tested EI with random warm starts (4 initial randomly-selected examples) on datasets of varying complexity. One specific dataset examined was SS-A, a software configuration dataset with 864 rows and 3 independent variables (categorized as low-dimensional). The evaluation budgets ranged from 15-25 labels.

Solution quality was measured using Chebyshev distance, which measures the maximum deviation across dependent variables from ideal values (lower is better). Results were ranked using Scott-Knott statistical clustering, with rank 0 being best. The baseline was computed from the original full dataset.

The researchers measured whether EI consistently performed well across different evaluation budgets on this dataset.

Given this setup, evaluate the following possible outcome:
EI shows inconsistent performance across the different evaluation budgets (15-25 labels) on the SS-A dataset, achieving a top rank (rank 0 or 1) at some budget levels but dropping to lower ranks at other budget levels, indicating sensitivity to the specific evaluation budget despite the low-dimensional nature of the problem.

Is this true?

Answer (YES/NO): NO